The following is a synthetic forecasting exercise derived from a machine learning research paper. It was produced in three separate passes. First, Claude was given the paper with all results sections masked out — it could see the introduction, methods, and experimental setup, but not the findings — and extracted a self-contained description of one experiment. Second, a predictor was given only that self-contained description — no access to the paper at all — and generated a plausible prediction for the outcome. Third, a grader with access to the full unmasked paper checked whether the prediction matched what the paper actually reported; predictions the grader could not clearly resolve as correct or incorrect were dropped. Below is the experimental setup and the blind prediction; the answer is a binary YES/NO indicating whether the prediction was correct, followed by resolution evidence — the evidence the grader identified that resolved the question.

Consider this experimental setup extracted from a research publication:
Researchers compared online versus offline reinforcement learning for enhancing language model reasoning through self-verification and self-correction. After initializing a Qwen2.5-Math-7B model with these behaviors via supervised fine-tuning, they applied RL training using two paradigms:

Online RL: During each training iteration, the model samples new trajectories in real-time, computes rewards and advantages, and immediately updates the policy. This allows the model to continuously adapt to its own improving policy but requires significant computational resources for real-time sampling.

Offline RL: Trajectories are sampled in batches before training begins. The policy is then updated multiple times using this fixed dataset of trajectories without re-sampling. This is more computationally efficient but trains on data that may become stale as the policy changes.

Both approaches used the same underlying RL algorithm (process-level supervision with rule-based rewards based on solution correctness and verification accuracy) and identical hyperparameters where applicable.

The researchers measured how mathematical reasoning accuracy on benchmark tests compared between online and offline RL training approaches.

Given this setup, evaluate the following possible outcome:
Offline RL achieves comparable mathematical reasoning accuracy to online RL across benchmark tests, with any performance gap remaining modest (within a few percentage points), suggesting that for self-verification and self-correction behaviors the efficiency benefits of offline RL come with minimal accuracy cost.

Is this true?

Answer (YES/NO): YES